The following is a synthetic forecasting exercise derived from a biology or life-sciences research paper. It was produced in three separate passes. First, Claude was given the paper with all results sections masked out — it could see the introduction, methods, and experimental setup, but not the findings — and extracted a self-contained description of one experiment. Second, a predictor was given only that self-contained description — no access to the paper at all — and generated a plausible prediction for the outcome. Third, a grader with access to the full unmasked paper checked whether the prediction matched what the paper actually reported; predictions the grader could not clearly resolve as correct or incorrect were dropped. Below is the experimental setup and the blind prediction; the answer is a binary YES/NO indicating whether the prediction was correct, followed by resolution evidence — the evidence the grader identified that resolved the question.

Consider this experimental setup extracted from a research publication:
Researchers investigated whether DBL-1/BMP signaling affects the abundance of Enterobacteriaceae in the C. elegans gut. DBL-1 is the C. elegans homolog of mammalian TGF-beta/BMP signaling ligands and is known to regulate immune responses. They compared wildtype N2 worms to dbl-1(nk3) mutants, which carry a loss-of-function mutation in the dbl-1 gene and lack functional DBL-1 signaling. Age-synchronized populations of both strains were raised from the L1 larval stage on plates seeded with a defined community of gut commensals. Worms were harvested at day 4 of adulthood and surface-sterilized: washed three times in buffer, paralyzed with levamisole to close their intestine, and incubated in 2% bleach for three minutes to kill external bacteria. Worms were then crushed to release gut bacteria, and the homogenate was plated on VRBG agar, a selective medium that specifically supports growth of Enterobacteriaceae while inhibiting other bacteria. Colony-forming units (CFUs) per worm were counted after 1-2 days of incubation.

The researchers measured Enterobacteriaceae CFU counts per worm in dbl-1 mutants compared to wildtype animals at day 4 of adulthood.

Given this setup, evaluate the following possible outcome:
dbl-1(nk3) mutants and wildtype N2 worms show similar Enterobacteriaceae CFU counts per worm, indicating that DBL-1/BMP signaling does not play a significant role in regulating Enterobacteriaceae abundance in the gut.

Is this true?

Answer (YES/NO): NO